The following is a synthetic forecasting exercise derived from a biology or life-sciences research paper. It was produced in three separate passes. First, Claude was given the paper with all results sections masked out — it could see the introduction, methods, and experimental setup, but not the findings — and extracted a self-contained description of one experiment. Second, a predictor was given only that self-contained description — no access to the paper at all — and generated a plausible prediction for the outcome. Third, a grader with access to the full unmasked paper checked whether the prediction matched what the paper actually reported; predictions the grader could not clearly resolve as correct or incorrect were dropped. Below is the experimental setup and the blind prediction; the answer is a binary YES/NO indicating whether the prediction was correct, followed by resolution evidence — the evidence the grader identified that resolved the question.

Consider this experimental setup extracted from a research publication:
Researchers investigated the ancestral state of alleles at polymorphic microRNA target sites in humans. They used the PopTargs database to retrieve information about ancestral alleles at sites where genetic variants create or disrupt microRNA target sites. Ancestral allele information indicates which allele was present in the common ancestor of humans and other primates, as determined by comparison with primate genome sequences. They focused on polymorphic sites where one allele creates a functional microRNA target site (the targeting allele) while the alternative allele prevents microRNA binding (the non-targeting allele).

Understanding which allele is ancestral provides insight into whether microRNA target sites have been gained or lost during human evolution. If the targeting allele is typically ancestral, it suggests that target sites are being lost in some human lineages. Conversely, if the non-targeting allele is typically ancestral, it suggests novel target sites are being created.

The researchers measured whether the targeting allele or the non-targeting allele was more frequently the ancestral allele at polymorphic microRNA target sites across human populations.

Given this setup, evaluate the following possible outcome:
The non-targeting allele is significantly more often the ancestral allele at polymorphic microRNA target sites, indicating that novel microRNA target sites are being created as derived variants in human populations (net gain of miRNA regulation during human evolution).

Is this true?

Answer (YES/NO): NO